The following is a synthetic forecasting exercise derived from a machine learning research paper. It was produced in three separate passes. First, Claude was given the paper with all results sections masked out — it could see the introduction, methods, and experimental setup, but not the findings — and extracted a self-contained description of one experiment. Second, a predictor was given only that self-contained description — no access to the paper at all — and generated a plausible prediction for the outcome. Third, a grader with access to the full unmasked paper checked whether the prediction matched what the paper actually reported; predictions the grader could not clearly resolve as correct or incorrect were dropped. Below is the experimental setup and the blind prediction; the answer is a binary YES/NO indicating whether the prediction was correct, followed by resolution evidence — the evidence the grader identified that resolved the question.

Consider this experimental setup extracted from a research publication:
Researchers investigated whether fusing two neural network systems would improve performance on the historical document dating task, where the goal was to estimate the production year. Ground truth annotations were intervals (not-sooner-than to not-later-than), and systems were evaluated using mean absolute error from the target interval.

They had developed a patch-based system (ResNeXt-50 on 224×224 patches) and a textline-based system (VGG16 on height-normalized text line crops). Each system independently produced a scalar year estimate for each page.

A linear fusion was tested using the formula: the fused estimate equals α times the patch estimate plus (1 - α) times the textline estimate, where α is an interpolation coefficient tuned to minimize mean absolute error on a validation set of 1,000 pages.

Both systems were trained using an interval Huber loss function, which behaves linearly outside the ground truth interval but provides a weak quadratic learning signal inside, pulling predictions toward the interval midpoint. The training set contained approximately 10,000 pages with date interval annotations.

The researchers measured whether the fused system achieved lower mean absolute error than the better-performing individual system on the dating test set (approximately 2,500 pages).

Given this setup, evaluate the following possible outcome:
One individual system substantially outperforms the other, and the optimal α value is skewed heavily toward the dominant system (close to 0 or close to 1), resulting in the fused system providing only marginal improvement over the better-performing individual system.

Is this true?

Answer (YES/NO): NO